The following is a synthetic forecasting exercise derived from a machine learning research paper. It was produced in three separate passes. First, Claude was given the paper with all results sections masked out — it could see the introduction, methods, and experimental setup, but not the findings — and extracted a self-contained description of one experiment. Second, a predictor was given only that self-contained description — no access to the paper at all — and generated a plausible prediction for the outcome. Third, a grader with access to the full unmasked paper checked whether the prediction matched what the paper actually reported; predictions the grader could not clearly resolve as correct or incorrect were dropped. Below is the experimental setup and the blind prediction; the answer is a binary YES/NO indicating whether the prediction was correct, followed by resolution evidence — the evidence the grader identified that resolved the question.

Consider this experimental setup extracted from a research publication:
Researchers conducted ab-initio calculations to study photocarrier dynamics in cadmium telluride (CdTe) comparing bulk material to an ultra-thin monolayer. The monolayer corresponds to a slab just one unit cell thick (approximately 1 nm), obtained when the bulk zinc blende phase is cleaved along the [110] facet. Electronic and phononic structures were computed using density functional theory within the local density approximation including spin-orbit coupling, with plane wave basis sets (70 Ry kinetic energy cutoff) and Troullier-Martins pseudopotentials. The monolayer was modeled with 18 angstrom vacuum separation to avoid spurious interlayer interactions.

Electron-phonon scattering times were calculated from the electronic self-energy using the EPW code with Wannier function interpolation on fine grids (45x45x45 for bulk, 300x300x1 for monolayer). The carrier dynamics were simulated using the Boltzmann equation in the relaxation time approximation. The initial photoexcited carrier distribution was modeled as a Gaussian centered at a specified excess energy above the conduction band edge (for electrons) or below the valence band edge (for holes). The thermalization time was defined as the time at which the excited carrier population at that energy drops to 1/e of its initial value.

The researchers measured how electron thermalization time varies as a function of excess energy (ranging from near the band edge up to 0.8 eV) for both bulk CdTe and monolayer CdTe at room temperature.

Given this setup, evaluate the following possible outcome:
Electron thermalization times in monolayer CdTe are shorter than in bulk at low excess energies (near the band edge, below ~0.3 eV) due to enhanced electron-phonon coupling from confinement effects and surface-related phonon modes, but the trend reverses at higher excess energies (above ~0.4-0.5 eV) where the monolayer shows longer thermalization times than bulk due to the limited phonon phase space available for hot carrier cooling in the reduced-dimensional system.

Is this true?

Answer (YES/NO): NO